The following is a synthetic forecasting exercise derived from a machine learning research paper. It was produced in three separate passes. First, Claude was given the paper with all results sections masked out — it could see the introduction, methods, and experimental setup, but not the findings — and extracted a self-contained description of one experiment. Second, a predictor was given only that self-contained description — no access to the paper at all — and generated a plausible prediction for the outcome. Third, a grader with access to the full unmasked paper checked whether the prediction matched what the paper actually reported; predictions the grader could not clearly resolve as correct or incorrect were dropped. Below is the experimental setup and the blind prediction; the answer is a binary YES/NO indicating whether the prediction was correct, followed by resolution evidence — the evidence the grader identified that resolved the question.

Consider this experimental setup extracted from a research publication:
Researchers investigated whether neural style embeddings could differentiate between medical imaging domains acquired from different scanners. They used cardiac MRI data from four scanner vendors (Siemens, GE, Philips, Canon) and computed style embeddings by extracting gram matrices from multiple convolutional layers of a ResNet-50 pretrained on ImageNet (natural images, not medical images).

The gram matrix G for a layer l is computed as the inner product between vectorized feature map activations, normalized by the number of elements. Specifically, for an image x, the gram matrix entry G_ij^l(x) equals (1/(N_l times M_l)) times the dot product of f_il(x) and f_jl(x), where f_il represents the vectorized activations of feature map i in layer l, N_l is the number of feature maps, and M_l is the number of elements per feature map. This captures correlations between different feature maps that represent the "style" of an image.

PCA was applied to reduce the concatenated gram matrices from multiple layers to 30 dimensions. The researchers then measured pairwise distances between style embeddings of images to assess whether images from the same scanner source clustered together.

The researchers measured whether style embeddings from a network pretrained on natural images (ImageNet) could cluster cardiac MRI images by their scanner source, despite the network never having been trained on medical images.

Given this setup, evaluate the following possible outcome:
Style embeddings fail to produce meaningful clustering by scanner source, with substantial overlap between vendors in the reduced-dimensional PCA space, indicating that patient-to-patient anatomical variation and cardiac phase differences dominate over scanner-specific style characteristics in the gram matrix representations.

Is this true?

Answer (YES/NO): NO